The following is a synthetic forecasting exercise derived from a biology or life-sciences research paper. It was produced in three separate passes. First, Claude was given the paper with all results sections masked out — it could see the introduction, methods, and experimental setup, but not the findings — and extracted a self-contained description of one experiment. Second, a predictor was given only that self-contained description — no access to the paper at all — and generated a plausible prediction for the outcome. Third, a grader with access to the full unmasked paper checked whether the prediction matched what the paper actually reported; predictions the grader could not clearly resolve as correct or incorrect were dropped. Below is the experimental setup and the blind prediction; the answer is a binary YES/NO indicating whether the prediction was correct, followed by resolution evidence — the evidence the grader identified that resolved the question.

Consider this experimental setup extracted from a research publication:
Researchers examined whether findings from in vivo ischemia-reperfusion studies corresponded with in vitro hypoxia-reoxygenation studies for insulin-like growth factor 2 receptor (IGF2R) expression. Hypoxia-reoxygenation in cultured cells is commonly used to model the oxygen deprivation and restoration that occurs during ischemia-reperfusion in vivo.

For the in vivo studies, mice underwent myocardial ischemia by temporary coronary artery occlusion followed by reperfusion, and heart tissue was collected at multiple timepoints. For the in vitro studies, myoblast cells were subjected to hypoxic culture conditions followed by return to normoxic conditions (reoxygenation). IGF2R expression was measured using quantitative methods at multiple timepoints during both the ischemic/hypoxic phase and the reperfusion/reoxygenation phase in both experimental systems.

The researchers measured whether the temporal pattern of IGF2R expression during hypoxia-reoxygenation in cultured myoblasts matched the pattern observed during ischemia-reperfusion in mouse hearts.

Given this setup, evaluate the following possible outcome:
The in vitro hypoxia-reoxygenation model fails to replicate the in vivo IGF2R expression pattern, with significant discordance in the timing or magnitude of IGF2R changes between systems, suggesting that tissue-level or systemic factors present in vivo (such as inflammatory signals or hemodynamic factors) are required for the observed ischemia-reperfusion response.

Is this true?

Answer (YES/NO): NO